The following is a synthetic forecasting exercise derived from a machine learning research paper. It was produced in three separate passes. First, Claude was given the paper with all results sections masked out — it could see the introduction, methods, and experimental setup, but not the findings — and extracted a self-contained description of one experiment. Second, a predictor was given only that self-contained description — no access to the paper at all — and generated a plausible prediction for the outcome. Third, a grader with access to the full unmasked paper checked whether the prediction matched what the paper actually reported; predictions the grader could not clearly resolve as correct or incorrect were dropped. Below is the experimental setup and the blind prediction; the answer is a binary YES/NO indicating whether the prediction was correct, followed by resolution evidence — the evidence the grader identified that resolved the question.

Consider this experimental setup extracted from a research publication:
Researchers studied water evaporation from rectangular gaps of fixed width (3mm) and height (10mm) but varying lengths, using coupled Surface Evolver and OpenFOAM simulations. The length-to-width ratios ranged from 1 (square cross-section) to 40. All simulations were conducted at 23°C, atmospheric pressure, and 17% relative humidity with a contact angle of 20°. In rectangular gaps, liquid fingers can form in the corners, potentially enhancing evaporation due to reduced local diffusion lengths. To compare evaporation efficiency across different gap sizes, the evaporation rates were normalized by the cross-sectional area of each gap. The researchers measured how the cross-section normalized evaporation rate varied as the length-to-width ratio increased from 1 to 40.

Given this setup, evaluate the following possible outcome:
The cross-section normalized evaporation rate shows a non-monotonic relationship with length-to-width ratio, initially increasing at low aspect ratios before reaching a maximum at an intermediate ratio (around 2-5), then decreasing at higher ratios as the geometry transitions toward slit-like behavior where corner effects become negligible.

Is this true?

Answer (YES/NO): NO